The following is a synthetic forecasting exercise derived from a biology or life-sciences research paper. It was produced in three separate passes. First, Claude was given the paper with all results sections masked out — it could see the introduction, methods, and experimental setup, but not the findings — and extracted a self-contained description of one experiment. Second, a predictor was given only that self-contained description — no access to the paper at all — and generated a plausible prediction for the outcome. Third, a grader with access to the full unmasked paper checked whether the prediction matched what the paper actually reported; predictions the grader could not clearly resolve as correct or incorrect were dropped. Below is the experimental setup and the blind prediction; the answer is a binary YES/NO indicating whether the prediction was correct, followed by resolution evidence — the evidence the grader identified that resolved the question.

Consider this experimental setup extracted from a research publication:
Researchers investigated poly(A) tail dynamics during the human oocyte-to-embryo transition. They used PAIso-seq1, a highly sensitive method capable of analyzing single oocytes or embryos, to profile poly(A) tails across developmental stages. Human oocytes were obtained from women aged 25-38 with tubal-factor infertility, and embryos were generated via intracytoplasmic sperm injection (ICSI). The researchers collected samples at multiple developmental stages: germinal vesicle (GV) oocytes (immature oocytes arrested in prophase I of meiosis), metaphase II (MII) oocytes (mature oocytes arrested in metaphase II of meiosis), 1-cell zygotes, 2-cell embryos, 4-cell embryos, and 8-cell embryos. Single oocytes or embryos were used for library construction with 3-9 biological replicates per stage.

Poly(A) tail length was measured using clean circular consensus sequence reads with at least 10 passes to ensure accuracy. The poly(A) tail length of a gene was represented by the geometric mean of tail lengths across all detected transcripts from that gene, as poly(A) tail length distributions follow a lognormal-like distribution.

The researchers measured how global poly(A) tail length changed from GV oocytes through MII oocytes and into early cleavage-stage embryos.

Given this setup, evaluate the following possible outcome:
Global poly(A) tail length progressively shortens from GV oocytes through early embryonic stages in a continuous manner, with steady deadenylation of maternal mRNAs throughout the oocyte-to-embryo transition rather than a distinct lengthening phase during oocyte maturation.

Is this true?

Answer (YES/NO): NO